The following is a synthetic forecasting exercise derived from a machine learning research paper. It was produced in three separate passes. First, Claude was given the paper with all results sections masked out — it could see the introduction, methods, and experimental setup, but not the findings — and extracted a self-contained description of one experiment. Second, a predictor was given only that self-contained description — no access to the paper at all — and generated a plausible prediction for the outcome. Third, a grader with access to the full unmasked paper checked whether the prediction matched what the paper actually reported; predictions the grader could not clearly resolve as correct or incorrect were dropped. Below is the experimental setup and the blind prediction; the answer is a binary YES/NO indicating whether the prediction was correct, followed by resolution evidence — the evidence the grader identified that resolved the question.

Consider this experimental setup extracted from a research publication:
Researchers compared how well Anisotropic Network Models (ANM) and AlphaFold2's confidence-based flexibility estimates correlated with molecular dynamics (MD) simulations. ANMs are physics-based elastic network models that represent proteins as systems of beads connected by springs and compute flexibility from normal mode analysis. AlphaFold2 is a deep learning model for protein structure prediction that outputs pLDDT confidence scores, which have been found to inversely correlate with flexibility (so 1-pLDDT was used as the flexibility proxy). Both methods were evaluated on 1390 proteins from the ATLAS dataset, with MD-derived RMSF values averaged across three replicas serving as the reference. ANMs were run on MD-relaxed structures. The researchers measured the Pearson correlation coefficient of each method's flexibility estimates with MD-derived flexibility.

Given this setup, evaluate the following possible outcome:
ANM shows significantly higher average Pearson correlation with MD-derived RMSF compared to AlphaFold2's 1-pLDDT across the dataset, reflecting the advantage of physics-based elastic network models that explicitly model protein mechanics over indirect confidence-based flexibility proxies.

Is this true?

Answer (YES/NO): YES